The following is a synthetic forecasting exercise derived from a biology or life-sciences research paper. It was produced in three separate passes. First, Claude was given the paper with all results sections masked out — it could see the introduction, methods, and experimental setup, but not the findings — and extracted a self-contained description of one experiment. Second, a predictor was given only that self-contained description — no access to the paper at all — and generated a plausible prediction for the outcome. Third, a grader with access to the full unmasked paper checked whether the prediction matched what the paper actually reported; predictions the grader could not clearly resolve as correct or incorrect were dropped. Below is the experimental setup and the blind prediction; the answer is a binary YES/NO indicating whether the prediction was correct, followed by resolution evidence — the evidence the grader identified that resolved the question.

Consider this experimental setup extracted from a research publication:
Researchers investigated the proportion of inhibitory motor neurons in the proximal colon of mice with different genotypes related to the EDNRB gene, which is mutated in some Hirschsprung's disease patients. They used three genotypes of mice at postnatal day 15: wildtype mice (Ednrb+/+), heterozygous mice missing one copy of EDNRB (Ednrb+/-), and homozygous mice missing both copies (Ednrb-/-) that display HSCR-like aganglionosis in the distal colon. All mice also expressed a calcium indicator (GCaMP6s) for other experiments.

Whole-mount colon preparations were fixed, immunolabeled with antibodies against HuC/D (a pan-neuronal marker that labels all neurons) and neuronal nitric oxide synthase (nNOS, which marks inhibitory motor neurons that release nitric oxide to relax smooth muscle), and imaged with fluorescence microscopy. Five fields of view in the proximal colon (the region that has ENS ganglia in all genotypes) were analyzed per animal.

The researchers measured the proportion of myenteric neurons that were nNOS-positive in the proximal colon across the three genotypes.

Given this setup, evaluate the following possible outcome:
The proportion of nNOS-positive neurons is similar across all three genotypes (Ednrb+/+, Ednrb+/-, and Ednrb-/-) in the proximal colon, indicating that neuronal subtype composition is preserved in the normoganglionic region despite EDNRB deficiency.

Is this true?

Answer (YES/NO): NO